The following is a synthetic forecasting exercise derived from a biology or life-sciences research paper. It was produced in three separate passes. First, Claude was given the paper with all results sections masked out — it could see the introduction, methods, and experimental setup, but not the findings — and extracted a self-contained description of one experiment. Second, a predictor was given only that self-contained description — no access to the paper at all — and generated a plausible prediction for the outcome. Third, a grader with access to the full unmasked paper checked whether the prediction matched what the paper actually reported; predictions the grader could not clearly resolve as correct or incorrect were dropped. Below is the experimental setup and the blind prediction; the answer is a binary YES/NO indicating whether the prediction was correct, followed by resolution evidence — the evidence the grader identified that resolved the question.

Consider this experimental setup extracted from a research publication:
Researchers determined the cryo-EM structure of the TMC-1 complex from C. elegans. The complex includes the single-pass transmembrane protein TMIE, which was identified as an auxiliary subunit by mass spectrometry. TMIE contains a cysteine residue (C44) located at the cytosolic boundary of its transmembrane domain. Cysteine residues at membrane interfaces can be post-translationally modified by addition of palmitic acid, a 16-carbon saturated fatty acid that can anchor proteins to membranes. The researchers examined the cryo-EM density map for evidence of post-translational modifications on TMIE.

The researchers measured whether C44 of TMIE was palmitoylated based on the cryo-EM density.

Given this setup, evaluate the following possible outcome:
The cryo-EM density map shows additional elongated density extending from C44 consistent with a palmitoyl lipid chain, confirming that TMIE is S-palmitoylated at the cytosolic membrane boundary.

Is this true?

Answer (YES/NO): YES